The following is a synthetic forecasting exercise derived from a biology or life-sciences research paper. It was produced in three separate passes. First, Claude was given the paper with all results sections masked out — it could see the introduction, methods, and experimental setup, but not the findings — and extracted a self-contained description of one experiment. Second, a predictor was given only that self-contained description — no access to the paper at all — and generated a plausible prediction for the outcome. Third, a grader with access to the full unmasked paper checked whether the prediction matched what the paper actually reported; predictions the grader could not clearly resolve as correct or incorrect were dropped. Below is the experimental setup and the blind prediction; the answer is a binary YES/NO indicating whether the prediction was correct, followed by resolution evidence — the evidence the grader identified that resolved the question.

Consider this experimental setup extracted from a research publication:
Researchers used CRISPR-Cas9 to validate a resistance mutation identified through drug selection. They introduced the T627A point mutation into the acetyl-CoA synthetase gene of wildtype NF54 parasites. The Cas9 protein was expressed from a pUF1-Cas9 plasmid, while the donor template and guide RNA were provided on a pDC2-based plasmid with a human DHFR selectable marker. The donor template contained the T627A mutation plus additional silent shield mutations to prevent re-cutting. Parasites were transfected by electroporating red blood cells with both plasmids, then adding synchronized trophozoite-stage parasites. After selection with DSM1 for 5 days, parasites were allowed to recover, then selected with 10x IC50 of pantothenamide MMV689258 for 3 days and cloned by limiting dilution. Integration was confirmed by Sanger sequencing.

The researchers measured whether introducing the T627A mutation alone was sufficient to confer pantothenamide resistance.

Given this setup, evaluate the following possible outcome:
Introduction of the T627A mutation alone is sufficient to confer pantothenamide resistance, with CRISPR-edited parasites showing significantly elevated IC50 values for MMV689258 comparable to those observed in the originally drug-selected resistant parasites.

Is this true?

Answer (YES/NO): NO